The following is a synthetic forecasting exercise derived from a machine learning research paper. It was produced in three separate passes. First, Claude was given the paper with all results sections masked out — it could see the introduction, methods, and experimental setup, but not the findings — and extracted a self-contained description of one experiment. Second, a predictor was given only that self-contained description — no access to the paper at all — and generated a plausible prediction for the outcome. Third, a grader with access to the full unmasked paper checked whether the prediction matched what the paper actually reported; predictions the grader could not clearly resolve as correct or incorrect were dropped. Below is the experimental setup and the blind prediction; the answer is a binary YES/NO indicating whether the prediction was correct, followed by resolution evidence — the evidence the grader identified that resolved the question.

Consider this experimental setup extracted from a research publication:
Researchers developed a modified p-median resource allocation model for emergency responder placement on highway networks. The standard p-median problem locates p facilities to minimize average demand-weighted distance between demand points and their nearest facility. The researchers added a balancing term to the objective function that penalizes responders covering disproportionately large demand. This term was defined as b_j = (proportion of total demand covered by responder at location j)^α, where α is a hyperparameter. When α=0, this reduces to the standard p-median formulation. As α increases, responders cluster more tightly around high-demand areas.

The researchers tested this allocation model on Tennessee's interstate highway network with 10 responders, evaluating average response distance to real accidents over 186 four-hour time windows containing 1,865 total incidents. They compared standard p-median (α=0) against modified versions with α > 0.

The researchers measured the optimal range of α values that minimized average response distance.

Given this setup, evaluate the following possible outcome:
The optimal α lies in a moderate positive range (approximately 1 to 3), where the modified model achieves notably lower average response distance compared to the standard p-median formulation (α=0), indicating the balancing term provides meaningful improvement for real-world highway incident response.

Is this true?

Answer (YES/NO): NO